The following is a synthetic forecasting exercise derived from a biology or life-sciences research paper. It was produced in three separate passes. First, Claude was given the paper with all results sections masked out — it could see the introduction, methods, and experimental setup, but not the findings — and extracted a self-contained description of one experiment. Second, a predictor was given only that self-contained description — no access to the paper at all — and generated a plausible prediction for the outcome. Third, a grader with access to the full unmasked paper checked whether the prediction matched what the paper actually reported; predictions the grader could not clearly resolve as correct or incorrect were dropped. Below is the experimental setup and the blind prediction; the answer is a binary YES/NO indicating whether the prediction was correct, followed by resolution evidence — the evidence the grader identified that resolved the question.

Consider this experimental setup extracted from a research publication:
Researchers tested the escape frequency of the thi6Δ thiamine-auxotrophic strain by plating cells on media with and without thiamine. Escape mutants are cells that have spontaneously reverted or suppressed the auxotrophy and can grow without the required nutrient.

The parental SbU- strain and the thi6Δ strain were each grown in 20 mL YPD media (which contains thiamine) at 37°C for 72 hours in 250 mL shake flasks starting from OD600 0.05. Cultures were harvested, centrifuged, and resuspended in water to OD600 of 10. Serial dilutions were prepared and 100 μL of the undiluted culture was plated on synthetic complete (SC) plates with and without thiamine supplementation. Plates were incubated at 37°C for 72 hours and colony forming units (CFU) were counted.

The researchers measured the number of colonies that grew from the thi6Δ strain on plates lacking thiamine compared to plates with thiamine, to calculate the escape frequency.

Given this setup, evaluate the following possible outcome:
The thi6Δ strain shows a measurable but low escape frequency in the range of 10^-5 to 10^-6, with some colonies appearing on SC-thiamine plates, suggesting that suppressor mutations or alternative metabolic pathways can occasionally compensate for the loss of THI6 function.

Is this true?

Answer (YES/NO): NO